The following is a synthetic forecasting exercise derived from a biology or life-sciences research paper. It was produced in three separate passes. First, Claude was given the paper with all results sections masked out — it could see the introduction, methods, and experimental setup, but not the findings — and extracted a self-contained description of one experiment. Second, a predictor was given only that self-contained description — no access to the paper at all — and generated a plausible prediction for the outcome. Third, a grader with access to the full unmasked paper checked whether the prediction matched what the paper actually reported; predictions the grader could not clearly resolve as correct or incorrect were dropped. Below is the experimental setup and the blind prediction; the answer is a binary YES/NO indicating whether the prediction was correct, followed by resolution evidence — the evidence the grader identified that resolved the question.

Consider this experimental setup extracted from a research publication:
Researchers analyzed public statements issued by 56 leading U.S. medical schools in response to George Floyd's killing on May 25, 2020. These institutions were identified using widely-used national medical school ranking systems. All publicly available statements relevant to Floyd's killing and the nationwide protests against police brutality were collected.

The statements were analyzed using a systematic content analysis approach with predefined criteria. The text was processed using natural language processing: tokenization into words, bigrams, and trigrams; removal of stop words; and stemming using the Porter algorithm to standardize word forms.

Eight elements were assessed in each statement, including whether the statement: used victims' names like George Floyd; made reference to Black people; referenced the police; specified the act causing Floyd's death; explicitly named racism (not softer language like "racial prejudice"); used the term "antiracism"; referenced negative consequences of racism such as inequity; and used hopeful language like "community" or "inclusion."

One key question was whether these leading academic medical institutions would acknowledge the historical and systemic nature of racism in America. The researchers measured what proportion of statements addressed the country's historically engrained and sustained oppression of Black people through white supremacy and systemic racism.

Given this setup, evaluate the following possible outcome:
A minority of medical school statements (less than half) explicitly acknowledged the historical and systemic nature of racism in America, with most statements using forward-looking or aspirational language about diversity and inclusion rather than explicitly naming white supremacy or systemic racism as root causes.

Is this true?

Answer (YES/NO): YES